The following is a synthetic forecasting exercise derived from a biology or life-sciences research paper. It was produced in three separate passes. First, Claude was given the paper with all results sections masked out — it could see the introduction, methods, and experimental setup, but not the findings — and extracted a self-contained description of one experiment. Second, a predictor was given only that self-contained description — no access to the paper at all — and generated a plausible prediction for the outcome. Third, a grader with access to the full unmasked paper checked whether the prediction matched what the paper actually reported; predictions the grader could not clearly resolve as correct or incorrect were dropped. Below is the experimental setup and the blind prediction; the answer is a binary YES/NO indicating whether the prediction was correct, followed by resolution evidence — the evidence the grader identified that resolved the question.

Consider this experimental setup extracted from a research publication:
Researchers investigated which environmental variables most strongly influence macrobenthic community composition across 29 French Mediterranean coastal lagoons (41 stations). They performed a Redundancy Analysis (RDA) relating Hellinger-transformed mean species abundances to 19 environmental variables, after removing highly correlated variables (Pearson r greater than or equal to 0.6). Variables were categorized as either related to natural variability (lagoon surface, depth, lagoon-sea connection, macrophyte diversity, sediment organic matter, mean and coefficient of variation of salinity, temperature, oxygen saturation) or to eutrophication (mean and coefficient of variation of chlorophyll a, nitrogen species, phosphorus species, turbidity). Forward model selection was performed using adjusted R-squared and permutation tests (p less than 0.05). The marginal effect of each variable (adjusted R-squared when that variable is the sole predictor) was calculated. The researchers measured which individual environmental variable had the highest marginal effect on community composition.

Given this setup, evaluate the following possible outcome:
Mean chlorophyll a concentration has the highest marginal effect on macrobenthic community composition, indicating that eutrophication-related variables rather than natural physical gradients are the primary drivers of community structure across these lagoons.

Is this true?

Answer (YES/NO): YES